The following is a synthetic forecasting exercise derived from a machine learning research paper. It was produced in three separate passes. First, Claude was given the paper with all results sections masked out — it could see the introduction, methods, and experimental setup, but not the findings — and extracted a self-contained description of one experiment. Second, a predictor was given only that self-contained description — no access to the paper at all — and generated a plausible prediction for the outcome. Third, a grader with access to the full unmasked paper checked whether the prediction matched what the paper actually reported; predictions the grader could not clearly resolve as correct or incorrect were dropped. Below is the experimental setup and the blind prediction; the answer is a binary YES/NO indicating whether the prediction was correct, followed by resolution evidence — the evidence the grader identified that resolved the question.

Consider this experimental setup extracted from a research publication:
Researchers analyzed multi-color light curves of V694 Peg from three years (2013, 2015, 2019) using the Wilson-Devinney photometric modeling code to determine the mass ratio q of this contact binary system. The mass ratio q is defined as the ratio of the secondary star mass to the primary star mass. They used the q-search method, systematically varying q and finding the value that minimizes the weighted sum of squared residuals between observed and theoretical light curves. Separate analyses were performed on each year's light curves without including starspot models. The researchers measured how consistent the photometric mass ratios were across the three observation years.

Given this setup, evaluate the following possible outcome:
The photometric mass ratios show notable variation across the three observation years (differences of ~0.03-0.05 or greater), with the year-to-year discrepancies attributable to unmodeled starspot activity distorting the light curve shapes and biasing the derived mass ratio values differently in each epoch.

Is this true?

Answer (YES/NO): NO